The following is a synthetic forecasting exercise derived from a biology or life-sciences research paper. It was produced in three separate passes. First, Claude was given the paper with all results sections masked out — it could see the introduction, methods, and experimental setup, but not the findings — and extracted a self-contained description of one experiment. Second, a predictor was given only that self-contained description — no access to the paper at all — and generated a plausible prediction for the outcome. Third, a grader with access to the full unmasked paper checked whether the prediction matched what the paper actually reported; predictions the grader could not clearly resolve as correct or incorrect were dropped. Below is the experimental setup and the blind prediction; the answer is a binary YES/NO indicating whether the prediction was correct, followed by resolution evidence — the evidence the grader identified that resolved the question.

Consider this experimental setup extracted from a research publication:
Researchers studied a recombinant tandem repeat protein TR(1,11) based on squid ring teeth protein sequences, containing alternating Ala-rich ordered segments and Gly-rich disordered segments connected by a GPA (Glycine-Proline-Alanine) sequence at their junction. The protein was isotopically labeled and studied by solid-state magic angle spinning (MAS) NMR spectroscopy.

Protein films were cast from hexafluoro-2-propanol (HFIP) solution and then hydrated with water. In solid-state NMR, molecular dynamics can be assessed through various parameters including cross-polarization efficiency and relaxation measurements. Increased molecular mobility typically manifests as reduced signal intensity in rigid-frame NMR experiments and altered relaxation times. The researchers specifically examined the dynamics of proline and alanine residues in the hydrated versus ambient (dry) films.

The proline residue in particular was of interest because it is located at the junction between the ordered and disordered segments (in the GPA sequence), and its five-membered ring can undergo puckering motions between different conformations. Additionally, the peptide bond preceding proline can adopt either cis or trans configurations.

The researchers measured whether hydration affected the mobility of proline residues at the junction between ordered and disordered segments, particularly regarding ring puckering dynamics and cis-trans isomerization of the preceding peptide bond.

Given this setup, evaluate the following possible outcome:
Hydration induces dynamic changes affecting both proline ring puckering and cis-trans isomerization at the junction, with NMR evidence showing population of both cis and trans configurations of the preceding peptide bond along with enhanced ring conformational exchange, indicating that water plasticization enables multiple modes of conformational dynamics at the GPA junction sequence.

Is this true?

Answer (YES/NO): YES